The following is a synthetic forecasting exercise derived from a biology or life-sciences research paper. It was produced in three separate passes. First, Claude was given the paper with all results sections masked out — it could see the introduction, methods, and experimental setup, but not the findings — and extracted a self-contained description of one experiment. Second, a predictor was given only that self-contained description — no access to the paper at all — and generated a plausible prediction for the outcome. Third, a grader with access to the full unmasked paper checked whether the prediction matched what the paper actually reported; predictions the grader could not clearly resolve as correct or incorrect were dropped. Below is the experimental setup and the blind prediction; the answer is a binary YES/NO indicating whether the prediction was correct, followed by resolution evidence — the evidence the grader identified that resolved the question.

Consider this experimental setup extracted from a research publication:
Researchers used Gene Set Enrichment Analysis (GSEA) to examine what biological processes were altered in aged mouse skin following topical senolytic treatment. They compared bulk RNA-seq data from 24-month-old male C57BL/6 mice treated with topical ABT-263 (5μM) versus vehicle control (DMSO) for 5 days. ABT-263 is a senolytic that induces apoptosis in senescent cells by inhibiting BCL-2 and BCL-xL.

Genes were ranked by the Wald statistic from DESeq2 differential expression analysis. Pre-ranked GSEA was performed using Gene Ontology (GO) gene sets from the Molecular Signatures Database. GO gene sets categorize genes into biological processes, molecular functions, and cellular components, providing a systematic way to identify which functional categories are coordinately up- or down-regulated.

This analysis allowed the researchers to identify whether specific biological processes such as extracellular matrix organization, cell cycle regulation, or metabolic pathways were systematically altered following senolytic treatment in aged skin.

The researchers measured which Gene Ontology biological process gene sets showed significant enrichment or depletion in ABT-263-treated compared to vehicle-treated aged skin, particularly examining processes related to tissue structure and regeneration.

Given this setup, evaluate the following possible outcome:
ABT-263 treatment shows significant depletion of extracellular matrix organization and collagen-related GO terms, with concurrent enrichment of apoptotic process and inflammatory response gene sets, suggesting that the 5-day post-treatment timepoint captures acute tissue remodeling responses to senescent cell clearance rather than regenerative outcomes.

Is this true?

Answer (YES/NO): NO